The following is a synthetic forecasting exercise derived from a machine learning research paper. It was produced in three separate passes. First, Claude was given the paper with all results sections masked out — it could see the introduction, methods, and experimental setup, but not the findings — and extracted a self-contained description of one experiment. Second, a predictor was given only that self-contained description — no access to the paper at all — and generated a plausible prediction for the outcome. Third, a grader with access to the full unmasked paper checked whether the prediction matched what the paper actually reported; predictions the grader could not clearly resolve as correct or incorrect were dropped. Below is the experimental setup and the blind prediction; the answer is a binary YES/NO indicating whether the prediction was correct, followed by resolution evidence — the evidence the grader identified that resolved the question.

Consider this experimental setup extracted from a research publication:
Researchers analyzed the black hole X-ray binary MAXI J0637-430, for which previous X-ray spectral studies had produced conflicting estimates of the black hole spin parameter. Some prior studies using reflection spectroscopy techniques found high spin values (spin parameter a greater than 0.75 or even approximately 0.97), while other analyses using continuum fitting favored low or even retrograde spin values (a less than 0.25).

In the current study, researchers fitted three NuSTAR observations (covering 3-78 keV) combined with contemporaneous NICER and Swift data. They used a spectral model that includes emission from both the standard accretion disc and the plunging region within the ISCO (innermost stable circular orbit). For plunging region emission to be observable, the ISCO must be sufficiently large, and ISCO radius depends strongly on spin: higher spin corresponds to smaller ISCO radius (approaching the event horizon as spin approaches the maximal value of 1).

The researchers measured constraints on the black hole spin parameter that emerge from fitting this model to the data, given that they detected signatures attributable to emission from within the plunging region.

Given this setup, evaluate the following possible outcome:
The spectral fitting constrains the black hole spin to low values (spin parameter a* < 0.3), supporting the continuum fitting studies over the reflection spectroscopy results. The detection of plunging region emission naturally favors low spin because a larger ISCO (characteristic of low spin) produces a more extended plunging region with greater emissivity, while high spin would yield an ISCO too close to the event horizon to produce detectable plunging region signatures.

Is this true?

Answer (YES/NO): NO